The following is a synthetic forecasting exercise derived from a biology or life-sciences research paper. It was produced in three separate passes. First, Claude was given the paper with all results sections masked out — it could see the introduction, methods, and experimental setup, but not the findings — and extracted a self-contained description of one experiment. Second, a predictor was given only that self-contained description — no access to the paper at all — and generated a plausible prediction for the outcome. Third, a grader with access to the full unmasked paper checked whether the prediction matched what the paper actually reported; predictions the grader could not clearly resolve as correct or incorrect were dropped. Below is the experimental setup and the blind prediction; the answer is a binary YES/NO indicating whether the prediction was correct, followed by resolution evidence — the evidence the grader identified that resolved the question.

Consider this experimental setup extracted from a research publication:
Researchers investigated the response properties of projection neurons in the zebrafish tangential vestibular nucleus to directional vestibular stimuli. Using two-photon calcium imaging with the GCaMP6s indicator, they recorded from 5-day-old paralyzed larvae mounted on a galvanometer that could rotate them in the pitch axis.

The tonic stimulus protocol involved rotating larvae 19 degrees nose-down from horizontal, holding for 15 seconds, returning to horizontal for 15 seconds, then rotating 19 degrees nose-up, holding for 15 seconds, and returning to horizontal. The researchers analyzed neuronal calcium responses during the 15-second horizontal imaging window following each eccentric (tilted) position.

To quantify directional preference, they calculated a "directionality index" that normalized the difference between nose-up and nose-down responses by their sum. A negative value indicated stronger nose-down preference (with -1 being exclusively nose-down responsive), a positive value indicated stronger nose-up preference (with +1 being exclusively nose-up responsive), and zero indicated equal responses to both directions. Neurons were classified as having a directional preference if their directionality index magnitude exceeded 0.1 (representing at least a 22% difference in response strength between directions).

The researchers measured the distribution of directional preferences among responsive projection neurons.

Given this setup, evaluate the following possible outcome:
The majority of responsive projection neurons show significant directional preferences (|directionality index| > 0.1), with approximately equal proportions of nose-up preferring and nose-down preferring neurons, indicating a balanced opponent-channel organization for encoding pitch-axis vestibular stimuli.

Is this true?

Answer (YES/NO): YES